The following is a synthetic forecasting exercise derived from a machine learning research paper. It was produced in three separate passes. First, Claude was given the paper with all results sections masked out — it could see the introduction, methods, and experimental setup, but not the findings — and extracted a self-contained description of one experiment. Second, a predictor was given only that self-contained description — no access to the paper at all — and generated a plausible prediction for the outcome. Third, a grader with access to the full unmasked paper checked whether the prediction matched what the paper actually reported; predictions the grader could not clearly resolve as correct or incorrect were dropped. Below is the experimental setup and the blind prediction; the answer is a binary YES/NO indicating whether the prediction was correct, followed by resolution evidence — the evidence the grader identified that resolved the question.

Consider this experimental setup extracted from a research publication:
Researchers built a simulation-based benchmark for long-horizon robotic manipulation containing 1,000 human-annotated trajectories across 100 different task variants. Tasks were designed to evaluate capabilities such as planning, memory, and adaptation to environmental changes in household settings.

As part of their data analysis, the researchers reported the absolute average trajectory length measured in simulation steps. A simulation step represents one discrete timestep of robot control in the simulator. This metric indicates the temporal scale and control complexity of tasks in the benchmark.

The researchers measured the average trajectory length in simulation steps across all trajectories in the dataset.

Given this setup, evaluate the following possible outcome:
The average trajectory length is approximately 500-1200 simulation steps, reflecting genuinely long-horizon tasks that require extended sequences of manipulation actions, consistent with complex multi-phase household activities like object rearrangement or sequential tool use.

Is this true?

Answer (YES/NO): NO